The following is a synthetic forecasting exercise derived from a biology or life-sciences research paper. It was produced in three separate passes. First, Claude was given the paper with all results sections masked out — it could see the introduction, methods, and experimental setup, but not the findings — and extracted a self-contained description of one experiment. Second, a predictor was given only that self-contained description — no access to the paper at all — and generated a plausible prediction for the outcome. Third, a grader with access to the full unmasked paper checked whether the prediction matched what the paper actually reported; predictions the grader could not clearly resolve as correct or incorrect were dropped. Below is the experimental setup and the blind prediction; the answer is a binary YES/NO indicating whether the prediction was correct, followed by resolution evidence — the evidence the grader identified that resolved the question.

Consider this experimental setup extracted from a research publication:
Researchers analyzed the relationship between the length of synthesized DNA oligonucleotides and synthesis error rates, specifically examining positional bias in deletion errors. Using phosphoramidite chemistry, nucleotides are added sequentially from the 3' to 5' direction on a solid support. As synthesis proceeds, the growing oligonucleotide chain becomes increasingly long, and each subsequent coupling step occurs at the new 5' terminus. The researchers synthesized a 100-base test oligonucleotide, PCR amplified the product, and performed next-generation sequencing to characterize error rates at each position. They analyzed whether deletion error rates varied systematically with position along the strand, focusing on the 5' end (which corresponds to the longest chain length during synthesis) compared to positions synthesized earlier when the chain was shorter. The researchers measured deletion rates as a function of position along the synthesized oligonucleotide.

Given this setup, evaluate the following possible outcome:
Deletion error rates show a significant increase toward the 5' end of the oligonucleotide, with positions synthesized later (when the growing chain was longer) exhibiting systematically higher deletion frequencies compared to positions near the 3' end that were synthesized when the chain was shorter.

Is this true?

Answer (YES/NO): YES